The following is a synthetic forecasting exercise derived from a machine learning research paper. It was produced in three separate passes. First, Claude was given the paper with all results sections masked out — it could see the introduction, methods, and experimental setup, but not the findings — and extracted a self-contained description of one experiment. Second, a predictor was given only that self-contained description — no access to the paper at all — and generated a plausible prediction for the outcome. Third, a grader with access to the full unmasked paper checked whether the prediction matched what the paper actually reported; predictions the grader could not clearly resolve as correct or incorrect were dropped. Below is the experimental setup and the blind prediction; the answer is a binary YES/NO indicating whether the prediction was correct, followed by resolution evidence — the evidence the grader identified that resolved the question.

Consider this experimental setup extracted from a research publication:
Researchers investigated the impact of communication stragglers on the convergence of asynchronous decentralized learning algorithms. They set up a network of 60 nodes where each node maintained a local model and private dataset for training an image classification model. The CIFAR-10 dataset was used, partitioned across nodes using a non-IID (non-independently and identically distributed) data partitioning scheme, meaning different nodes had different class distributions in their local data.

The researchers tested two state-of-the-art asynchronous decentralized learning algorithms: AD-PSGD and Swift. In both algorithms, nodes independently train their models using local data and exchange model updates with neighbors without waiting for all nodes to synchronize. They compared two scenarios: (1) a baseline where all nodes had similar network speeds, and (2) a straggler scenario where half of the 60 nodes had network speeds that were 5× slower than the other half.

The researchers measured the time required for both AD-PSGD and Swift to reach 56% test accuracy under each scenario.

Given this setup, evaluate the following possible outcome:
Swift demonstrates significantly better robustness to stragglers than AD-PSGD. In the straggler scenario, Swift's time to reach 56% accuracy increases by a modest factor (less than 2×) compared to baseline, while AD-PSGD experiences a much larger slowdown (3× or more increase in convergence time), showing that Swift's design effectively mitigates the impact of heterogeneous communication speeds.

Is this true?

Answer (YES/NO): NO